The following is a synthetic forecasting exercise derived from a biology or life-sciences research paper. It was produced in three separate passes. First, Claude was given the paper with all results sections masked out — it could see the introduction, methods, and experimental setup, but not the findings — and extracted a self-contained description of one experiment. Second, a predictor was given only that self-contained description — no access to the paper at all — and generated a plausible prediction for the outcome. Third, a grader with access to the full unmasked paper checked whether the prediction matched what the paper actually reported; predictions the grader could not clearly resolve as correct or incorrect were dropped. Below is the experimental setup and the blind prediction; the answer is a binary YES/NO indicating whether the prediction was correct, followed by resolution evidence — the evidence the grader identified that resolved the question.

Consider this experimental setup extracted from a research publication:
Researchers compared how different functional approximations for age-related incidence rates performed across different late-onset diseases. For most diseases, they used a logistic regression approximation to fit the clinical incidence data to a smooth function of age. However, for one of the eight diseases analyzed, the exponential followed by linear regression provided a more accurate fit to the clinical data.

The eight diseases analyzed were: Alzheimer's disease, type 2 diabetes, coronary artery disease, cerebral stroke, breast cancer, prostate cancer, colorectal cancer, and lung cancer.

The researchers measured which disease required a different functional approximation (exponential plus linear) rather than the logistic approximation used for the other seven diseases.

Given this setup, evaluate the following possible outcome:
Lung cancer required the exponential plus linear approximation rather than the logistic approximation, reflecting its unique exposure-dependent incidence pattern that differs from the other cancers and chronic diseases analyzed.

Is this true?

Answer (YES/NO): NO